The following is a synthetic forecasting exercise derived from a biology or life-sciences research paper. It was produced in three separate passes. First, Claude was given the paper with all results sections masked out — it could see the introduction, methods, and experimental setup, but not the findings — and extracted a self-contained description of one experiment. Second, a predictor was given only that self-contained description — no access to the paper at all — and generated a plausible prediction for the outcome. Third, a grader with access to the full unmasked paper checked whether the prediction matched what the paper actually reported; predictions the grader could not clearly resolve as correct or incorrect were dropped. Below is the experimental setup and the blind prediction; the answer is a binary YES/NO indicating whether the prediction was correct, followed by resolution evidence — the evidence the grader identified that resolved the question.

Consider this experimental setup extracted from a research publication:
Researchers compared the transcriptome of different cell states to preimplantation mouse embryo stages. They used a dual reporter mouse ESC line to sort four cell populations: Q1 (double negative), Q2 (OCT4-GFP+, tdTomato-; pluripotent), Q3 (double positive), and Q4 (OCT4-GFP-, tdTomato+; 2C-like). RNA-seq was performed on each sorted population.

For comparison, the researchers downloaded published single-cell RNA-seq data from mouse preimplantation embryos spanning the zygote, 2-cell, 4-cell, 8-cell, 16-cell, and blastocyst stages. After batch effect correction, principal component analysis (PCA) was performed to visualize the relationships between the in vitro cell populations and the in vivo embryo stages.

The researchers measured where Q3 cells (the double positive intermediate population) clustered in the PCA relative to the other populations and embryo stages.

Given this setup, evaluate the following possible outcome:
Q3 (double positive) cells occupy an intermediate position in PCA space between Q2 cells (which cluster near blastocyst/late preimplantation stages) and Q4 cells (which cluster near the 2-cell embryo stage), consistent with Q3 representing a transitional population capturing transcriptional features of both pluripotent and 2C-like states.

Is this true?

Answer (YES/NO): NO